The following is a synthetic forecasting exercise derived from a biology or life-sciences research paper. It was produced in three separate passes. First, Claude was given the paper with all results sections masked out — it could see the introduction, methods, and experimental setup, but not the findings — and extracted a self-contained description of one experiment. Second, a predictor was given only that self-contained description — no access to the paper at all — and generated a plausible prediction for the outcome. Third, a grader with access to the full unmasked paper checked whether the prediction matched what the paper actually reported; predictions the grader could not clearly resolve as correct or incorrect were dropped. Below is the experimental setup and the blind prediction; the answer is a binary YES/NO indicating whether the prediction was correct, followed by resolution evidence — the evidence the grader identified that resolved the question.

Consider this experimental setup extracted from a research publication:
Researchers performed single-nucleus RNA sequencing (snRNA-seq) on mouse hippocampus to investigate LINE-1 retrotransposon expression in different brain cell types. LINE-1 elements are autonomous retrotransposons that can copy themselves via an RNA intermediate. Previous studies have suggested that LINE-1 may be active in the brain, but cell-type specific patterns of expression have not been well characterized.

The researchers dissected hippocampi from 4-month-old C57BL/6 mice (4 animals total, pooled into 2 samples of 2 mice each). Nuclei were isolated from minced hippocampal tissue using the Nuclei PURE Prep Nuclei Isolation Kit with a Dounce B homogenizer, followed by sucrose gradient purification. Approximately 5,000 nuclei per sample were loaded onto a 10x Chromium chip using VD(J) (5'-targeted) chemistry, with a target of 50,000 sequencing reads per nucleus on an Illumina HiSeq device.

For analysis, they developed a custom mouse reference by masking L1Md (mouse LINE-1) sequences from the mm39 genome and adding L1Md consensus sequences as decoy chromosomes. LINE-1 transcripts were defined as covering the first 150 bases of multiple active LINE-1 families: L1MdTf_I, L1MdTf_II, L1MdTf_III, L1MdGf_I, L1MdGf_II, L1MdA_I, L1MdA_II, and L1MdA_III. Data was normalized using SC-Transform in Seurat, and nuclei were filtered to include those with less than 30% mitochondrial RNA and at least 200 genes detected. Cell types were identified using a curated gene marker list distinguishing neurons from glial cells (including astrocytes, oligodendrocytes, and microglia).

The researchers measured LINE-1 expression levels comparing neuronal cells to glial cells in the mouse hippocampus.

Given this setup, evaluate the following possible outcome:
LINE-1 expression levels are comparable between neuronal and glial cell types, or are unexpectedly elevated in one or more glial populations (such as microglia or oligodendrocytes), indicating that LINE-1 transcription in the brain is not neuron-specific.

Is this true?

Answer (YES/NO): NO